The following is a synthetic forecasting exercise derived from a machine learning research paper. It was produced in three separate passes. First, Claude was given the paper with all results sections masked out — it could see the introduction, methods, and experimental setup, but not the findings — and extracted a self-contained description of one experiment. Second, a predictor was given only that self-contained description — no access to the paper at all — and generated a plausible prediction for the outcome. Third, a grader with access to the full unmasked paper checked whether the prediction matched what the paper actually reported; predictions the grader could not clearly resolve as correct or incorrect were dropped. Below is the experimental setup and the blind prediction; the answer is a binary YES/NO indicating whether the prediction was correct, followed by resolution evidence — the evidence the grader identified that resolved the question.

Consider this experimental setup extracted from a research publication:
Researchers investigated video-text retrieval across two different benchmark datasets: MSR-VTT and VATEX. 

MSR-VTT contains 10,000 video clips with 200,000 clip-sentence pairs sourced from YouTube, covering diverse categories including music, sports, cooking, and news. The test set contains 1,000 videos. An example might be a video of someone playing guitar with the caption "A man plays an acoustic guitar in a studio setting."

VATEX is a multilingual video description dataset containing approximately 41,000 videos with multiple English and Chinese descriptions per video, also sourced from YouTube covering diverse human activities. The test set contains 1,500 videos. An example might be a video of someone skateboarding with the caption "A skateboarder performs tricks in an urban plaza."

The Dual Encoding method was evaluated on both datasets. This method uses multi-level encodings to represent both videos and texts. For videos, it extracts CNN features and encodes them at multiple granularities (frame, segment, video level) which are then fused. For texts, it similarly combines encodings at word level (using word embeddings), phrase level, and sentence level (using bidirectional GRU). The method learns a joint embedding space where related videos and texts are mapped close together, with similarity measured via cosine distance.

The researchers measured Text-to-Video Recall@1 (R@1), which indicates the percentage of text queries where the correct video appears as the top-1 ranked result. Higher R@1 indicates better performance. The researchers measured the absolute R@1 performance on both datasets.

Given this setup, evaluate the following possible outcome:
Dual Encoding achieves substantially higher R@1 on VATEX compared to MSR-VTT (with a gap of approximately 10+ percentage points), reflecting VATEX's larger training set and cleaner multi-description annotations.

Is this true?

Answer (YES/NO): YES